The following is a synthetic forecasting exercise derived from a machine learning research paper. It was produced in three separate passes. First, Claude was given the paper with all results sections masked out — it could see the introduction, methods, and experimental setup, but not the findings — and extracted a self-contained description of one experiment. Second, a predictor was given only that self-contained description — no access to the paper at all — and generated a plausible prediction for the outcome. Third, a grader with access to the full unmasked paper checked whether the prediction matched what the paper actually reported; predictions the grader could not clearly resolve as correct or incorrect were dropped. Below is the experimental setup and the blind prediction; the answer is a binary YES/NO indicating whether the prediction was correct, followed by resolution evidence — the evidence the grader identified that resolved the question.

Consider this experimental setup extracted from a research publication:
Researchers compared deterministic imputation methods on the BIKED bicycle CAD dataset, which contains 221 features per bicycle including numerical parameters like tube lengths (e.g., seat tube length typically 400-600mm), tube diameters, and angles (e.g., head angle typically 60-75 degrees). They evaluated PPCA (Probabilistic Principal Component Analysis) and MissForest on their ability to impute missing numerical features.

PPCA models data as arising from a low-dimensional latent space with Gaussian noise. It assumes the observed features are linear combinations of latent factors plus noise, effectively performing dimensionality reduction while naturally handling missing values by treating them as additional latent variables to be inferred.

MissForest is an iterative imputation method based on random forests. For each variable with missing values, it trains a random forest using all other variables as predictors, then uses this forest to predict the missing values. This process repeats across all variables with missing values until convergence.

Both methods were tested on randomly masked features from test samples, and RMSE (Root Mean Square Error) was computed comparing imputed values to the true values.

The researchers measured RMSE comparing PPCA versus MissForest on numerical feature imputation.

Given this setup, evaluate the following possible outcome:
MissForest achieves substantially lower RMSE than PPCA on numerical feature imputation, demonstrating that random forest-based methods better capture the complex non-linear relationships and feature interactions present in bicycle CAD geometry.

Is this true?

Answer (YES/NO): YES